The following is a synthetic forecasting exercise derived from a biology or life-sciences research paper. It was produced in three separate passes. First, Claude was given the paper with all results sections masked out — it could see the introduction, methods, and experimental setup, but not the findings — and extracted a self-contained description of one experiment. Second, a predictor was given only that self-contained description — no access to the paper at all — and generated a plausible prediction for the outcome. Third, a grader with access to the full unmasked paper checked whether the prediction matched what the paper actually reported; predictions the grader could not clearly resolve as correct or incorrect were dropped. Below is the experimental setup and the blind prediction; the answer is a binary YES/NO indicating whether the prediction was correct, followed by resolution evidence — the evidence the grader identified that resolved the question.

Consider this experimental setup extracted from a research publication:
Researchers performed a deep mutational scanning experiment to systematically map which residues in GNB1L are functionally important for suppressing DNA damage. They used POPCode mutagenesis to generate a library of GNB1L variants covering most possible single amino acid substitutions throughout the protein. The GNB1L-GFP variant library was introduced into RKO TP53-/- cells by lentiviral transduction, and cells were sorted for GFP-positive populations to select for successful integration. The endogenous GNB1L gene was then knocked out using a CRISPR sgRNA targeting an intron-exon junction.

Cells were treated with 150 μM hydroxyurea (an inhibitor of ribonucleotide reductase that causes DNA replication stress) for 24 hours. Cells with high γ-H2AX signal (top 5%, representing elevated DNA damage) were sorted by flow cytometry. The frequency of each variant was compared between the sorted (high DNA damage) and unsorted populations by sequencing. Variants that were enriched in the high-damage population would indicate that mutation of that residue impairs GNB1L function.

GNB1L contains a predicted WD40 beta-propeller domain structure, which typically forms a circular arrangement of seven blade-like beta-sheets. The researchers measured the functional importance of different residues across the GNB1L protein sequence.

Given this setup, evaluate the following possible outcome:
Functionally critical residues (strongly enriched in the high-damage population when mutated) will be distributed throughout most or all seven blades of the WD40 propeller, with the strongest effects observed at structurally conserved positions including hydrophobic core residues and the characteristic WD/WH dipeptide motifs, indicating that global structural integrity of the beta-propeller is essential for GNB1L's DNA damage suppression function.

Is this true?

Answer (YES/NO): NO